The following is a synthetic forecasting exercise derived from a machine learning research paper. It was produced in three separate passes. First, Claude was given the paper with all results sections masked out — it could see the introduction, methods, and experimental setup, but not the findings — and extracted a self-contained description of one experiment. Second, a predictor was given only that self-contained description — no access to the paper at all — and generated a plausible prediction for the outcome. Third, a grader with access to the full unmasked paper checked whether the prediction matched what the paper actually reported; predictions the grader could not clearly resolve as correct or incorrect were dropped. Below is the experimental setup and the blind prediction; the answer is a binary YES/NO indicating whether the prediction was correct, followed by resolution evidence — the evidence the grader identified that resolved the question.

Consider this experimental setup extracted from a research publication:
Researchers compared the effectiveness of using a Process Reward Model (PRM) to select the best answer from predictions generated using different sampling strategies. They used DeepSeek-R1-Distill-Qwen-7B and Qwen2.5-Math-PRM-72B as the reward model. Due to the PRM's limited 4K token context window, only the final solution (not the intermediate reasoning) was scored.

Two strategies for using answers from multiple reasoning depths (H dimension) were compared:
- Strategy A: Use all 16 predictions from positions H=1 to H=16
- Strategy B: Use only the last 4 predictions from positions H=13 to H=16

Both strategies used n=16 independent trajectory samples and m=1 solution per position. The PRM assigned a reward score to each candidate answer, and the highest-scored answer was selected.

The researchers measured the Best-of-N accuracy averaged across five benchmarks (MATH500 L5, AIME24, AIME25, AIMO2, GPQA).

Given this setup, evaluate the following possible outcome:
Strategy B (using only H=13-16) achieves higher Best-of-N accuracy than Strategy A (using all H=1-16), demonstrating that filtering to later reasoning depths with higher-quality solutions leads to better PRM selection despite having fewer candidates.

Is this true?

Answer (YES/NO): YES